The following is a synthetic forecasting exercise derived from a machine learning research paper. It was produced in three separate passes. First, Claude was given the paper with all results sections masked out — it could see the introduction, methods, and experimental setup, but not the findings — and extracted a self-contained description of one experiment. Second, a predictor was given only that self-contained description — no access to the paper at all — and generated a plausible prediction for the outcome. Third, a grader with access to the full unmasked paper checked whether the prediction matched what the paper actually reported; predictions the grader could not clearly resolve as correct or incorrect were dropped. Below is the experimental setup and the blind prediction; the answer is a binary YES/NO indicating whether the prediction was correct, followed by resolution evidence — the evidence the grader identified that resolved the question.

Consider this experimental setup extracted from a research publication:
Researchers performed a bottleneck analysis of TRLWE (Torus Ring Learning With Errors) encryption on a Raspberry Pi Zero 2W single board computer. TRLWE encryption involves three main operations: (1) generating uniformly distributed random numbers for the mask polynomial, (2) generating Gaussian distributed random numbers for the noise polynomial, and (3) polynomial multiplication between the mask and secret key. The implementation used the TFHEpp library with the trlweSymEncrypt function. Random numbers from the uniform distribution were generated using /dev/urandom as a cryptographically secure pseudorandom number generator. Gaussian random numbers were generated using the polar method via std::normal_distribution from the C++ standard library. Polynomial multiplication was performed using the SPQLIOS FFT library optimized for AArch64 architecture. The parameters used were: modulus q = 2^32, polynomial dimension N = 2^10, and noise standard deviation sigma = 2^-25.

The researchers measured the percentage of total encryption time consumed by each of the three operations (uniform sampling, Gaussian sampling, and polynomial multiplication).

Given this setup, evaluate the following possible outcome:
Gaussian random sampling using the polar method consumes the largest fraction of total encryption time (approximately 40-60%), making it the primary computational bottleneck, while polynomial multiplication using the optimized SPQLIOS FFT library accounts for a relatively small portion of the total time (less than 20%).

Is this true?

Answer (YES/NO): NO